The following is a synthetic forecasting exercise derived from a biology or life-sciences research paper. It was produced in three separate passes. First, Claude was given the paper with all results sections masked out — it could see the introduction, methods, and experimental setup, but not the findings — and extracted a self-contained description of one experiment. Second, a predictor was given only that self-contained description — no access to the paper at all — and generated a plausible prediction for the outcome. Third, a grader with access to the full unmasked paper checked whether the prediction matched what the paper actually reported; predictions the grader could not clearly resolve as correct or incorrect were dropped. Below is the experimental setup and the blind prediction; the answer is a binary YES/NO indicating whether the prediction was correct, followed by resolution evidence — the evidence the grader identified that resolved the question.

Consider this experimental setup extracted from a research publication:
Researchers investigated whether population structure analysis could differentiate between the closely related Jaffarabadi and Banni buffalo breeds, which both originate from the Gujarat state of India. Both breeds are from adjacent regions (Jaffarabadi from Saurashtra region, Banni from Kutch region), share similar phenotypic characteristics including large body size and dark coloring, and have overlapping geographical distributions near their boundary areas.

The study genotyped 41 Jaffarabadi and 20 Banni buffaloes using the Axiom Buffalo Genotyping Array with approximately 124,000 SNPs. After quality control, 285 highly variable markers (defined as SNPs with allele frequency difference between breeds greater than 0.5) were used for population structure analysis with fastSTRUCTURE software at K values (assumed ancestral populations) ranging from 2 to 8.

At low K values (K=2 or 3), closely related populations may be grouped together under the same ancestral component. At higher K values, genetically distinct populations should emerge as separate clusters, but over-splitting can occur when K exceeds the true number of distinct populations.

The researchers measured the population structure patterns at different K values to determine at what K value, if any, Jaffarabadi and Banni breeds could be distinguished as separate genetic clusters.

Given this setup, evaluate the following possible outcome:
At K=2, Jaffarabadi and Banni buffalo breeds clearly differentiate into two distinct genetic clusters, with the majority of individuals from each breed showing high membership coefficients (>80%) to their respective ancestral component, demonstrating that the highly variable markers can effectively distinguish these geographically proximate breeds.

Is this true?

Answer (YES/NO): NO